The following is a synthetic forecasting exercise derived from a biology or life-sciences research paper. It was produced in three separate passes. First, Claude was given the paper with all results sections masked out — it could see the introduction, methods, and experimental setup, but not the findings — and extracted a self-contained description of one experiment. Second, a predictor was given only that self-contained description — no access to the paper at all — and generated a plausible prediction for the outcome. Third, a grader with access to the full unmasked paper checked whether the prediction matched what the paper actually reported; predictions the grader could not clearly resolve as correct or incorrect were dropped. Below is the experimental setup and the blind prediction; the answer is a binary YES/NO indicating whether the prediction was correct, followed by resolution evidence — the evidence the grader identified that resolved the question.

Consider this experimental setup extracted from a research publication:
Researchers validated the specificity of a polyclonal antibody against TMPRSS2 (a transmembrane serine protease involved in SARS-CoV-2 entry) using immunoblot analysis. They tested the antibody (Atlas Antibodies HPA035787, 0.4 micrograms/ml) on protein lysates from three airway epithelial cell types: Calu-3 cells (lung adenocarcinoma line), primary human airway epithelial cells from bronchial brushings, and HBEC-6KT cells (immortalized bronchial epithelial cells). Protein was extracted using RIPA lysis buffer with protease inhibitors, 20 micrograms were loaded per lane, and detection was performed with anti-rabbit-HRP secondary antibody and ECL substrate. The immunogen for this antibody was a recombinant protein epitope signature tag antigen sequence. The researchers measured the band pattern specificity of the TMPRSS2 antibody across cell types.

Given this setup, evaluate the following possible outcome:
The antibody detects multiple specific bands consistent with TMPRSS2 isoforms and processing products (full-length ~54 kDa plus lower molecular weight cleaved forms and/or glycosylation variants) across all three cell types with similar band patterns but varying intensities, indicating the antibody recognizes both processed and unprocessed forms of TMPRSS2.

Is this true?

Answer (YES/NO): NO